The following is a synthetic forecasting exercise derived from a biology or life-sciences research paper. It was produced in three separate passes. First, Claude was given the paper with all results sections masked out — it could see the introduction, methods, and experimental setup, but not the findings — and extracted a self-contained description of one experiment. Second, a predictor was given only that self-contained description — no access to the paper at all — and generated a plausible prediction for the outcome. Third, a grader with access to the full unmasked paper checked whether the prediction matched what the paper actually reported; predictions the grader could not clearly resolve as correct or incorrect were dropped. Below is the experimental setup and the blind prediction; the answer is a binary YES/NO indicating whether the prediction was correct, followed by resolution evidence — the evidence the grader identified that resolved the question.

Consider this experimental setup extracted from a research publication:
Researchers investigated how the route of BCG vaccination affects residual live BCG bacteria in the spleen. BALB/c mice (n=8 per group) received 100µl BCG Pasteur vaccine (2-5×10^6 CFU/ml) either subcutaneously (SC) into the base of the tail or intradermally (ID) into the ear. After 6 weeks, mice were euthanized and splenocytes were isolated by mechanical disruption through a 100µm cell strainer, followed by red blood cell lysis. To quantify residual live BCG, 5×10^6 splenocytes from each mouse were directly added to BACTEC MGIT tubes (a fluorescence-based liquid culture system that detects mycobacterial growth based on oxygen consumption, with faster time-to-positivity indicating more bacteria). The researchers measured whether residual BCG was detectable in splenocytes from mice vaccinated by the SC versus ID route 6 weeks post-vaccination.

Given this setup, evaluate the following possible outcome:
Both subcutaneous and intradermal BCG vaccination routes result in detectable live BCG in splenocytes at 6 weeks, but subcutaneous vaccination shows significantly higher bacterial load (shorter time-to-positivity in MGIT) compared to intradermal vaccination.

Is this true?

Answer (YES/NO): NO